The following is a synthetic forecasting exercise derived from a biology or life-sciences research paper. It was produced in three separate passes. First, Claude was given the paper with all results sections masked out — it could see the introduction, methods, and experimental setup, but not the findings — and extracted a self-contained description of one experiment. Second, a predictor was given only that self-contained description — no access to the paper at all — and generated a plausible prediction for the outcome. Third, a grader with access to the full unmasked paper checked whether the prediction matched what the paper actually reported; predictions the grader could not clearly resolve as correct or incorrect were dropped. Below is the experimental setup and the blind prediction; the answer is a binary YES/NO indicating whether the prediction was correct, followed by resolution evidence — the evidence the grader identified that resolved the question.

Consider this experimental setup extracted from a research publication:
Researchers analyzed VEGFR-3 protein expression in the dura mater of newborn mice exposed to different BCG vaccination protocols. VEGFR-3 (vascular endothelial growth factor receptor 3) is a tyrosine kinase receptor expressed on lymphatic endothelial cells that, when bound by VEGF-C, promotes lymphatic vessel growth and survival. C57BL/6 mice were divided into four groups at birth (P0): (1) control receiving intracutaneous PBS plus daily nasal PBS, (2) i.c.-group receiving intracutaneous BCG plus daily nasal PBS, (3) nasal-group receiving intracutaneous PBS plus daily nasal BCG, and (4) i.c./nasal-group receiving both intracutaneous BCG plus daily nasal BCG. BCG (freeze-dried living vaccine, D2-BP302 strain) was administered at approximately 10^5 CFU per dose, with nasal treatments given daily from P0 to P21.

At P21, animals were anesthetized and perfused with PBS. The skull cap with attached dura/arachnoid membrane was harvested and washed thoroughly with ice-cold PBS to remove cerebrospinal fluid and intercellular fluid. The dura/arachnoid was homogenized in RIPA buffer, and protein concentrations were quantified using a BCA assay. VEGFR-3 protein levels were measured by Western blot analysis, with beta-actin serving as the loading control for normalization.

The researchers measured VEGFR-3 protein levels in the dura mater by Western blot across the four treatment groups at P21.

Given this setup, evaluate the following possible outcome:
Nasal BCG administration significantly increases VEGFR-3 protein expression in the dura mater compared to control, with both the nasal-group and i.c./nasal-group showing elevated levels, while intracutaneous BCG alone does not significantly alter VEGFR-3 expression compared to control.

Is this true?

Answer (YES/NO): YES